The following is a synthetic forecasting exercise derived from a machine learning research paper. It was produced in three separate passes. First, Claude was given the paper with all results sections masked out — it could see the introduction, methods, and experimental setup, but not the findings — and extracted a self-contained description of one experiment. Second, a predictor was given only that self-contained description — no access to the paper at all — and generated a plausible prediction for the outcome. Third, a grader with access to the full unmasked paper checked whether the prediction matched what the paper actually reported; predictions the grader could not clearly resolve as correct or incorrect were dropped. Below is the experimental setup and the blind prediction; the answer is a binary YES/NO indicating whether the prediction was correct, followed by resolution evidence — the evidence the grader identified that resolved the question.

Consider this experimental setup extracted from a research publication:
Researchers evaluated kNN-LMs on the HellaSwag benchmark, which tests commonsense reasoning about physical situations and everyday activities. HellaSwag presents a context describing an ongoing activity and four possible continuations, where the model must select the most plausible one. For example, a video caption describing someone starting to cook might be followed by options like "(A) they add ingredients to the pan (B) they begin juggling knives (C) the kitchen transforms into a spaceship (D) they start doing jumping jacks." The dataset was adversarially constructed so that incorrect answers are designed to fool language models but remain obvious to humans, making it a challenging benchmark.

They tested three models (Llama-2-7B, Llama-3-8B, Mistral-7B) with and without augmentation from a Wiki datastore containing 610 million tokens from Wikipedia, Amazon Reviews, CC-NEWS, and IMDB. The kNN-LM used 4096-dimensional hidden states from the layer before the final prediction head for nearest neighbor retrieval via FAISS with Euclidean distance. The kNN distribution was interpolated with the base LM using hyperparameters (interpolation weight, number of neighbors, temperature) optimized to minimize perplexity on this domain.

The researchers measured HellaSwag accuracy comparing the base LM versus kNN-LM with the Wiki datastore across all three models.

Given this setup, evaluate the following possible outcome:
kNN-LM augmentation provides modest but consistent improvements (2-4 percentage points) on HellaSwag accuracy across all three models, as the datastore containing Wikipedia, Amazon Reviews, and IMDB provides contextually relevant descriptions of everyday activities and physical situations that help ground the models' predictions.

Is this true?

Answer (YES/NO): NO